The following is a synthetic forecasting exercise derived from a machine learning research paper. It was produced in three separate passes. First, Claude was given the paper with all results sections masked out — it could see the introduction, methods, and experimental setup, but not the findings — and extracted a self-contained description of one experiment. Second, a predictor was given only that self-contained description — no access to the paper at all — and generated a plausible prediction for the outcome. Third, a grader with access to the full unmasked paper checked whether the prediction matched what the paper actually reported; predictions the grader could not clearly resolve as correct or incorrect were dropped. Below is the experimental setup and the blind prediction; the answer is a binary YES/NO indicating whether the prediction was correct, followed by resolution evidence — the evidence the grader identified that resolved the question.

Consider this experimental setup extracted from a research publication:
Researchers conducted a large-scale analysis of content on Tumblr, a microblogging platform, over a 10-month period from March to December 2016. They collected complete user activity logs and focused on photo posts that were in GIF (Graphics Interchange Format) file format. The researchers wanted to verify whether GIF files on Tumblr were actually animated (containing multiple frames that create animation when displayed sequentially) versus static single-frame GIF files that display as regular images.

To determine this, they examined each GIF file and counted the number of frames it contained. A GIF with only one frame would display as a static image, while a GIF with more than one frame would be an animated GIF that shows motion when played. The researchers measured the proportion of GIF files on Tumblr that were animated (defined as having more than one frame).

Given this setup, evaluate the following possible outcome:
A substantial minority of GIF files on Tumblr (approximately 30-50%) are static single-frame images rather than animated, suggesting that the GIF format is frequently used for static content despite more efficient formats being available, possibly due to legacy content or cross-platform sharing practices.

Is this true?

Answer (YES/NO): NO